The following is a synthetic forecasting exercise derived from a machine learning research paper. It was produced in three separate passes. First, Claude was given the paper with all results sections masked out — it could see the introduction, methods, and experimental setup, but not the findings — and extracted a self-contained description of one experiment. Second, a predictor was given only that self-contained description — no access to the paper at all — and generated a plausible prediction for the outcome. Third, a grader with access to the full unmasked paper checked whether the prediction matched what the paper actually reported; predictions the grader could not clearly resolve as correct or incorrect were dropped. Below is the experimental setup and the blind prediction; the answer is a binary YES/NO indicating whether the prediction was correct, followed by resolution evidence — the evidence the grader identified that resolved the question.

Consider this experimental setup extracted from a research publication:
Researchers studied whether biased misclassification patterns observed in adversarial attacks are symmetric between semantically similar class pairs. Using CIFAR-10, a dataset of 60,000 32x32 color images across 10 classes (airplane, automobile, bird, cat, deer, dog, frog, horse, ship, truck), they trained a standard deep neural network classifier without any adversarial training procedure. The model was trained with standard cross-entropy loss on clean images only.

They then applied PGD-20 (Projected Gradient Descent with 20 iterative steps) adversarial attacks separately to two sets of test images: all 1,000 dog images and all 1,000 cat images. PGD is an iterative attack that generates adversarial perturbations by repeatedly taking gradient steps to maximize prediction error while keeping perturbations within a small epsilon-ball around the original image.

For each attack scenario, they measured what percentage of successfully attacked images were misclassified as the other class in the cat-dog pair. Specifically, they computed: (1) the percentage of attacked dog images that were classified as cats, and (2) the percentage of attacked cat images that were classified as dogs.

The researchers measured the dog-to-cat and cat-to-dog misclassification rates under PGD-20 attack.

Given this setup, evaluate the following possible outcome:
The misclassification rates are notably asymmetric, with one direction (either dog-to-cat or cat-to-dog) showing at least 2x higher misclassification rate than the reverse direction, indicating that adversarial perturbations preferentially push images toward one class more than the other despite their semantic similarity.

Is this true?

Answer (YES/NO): NO